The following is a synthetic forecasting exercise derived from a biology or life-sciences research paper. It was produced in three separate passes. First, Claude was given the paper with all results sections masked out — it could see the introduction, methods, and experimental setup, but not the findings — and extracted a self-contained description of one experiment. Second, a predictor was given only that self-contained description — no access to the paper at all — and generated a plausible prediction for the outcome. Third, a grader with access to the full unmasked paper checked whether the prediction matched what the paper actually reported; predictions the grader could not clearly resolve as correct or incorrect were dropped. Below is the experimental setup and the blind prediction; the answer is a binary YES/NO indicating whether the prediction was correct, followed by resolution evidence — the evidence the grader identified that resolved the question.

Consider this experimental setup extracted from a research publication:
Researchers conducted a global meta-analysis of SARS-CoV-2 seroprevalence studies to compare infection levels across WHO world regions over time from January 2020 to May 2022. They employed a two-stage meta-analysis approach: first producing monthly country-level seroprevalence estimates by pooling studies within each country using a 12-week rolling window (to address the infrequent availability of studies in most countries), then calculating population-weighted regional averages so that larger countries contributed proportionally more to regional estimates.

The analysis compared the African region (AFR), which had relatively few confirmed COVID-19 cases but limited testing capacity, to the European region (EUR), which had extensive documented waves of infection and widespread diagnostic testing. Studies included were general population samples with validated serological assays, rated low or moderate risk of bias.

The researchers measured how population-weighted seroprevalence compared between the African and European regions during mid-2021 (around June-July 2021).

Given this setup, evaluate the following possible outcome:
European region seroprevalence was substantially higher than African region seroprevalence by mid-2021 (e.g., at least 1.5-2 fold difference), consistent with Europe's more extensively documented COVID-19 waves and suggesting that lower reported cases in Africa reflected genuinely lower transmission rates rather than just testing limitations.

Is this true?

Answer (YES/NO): NO